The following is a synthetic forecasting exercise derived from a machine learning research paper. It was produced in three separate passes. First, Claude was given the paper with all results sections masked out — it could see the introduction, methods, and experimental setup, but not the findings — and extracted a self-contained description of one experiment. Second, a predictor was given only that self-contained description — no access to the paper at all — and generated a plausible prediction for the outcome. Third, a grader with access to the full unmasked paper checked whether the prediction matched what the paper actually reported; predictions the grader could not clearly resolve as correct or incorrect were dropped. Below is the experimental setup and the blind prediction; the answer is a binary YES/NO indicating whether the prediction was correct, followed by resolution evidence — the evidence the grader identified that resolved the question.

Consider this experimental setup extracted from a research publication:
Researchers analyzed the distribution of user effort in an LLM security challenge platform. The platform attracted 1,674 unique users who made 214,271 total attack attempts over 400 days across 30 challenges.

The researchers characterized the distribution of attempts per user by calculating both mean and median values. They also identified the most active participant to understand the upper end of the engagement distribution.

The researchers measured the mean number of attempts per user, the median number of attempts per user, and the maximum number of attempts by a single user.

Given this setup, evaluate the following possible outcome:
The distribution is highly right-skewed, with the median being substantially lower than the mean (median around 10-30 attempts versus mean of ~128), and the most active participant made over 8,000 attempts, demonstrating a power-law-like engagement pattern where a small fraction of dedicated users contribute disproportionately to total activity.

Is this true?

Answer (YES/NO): YES